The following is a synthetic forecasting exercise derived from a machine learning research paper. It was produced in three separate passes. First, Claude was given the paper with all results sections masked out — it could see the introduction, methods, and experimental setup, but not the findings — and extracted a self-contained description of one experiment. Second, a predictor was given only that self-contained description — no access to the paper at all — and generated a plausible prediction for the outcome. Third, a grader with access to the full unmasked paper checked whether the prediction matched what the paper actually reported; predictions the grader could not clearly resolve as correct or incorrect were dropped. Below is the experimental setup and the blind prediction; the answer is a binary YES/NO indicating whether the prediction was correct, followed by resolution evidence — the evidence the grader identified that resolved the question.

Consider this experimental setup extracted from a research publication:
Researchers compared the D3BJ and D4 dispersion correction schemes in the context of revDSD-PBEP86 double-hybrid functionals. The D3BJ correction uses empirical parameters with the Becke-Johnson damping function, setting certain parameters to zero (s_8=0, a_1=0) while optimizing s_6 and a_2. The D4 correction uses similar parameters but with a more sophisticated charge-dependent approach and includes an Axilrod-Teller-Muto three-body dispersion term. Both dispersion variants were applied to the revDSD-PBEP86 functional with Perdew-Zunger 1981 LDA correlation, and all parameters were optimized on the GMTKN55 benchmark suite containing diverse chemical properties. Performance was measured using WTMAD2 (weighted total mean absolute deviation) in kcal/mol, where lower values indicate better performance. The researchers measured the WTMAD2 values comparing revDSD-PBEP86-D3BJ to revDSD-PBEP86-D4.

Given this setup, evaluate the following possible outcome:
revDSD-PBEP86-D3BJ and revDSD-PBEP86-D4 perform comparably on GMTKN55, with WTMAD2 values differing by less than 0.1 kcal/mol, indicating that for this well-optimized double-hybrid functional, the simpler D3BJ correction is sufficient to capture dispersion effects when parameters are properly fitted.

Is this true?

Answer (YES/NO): NO